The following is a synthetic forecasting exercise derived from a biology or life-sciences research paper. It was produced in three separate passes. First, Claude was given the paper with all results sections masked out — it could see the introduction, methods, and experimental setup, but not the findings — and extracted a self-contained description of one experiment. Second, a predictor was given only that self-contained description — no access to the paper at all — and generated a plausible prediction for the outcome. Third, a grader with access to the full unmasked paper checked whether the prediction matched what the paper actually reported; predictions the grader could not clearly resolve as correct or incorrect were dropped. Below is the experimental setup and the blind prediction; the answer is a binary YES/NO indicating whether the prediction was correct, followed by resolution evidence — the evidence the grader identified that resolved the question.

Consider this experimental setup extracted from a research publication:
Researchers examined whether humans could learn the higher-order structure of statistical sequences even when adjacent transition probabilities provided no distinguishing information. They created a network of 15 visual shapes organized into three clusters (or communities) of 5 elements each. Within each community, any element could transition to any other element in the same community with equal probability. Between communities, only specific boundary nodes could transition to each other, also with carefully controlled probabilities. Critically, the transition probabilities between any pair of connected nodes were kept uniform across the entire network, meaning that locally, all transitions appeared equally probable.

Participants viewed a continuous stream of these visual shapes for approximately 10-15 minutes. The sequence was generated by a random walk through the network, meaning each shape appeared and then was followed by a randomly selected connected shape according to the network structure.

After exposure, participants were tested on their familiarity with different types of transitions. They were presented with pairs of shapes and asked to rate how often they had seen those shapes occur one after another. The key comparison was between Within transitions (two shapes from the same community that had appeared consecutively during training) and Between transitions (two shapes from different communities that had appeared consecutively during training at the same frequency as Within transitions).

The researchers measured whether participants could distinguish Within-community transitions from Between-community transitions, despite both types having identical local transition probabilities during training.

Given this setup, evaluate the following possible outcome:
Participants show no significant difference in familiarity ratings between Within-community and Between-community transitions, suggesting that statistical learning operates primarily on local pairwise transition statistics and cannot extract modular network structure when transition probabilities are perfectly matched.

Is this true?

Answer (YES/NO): NO